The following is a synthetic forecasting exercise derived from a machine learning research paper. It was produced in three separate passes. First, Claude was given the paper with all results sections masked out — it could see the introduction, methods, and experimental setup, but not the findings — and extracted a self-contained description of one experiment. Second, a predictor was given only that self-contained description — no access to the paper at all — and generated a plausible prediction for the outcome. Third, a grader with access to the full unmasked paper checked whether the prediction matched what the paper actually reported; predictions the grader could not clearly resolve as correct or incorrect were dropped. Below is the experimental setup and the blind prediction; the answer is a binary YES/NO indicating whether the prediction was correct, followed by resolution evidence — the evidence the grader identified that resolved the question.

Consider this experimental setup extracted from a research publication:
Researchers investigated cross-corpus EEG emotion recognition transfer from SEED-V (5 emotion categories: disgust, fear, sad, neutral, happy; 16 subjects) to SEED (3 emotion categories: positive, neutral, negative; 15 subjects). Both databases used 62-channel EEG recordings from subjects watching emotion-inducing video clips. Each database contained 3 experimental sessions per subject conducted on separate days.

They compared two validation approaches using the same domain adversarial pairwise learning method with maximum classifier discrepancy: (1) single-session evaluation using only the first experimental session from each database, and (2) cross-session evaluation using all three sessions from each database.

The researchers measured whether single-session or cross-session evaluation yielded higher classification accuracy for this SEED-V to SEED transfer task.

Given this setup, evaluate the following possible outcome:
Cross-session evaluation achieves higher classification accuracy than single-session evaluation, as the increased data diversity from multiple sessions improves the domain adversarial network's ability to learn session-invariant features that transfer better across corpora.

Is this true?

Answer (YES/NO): YES